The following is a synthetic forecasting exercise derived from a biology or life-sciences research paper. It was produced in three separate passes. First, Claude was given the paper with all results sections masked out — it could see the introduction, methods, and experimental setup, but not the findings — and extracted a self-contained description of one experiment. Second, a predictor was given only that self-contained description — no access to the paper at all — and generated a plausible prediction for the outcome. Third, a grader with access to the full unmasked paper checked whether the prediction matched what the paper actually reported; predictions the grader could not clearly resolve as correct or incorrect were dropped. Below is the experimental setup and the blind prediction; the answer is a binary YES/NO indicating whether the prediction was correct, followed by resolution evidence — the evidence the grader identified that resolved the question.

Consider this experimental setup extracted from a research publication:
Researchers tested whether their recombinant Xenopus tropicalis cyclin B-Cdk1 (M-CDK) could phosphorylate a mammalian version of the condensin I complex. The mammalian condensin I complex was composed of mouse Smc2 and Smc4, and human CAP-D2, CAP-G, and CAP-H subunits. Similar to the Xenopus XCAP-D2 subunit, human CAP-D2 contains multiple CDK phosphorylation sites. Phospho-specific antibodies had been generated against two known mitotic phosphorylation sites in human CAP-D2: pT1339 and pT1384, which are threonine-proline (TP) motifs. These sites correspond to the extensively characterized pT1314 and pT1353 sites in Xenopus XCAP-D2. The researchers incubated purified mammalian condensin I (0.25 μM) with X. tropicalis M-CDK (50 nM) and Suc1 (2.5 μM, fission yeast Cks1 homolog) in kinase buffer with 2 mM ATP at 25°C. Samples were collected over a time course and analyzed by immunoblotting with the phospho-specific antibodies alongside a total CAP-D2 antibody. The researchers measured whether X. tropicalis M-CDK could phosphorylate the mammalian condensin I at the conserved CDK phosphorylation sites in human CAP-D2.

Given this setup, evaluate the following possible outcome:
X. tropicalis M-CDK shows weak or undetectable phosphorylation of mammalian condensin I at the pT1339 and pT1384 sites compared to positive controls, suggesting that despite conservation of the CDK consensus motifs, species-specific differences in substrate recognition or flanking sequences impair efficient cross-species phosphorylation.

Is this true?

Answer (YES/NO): NO